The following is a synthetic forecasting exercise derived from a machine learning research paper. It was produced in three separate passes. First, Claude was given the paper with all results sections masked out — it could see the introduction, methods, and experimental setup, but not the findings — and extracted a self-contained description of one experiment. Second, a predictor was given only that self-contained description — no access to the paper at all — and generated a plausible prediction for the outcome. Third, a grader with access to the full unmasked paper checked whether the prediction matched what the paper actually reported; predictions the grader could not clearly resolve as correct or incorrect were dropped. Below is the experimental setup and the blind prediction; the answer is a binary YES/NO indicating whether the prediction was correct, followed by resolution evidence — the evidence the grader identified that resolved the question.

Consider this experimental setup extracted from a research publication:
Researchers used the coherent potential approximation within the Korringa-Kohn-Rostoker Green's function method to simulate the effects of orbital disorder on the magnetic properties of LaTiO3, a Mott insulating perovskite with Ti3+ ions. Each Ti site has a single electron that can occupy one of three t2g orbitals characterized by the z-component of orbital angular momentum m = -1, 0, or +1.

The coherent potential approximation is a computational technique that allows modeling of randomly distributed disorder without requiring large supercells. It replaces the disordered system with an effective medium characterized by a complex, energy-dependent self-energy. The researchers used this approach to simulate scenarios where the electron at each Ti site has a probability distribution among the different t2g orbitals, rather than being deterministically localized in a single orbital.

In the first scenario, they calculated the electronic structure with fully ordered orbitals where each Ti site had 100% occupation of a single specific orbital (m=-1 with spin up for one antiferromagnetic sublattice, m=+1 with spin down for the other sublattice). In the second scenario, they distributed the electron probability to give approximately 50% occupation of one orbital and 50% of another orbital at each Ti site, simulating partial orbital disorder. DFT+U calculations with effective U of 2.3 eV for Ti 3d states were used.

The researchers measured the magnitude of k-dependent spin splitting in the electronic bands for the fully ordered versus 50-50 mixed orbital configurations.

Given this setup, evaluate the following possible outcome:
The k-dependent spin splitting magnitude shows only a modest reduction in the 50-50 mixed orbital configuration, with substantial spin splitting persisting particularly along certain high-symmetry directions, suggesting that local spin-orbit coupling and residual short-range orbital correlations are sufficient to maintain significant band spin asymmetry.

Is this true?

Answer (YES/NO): NO